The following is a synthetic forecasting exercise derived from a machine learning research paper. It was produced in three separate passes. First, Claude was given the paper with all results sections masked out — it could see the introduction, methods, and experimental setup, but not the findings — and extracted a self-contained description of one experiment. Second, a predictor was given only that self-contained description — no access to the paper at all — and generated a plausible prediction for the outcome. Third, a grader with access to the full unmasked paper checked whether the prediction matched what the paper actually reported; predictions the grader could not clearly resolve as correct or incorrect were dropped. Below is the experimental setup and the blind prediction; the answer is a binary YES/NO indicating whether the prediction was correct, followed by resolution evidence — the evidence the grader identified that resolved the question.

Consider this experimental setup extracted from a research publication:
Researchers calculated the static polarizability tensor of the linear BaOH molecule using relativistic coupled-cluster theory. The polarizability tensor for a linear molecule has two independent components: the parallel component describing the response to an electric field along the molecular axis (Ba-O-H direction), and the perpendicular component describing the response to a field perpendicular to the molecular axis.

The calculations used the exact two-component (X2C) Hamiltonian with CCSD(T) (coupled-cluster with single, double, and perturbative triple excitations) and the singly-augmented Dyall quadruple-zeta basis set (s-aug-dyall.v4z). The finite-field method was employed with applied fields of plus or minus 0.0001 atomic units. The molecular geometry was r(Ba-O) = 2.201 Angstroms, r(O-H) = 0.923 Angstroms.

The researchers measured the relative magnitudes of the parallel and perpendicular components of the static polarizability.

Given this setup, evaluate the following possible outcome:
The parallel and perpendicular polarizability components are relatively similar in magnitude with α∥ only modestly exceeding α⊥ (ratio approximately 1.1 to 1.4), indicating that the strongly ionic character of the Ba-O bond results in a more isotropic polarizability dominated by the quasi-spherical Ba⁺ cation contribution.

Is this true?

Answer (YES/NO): NO